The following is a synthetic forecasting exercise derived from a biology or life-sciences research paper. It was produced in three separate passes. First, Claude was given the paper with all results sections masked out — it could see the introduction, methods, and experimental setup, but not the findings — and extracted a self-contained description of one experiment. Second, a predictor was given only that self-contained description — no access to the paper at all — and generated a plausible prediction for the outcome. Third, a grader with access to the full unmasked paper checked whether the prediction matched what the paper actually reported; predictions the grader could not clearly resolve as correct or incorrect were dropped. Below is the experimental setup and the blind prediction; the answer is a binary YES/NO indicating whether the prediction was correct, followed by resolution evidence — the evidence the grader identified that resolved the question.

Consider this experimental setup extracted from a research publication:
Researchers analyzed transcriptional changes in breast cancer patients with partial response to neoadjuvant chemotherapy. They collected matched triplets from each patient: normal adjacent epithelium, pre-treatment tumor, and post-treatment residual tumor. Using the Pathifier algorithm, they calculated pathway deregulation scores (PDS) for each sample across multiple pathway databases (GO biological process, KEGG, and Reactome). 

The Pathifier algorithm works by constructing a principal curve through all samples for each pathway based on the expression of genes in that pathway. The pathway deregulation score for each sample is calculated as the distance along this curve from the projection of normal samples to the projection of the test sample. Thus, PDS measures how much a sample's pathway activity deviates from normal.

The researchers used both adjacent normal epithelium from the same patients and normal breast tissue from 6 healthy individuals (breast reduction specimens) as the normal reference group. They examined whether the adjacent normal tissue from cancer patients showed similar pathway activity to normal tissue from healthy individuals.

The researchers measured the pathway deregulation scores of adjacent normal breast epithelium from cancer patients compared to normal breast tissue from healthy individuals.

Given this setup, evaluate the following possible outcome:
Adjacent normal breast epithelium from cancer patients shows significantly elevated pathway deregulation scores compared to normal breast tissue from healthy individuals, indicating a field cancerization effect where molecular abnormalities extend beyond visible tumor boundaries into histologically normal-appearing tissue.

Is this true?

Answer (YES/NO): NO